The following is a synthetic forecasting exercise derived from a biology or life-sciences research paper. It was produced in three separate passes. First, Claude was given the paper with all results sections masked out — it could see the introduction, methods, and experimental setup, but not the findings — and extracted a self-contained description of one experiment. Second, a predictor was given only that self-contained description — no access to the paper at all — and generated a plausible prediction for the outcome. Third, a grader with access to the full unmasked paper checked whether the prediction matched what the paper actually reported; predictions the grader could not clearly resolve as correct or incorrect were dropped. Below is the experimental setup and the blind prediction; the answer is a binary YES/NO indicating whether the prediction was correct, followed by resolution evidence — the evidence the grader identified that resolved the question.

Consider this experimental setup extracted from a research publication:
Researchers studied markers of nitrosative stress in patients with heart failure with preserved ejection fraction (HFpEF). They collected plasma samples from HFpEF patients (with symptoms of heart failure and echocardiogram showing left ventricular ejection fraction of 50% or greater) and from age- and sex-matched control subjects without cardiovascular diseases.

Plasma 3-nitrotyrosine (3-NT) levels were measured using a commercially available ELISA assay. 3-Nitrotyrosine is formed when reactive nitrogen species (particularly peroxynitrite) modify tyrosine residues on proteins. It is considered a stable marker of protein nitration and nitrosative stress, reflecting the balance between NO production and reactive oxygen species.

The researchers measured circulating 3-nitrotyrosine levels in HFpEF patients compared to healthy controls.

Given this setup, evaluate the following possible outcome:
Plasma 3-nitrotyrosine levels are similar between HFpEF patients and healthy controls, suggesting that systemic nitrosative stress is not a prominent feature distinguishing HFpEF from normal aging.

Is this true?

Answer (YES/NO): NO